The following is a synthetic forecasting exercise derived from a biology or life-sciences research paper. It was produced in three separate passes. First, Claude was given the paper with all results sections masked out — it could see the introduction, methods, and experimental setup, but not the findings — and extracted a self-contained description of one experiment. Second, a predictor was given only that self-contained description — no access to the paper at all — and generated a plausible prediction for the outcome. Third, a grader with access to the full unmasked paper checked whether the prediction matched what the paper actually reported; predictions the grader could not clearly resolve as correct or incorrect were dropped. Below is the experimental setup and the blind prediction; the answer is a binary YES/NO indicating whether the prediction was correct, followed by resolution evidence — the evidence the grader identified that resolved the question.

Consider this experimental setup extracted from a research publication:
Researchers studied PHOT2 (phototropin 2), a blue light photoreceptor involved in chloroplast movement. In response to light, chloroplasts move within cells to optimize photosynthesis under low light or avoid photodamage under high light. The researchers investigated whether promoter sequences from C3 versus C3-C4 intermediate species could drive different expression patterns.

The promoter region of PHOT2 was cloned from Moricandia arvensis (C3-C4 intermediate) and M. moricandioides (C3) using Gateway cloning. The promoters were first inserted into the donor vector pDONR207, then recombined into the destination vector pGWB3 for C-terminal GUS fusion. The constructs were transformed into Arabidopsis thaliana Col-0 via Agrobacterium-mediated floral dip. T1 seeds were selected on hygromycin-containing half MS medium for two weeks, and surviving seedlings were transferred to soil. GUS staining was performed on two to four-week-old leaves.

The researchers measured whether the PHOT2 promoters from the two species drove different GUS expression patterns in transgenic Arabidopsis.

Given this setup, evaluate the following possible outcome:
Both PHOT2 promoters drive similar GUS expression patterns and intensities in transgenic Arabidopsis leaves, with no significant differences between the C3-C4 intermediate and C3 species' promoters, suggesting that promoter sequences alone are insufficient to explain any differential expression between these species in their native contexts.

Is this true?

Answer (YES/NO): NO